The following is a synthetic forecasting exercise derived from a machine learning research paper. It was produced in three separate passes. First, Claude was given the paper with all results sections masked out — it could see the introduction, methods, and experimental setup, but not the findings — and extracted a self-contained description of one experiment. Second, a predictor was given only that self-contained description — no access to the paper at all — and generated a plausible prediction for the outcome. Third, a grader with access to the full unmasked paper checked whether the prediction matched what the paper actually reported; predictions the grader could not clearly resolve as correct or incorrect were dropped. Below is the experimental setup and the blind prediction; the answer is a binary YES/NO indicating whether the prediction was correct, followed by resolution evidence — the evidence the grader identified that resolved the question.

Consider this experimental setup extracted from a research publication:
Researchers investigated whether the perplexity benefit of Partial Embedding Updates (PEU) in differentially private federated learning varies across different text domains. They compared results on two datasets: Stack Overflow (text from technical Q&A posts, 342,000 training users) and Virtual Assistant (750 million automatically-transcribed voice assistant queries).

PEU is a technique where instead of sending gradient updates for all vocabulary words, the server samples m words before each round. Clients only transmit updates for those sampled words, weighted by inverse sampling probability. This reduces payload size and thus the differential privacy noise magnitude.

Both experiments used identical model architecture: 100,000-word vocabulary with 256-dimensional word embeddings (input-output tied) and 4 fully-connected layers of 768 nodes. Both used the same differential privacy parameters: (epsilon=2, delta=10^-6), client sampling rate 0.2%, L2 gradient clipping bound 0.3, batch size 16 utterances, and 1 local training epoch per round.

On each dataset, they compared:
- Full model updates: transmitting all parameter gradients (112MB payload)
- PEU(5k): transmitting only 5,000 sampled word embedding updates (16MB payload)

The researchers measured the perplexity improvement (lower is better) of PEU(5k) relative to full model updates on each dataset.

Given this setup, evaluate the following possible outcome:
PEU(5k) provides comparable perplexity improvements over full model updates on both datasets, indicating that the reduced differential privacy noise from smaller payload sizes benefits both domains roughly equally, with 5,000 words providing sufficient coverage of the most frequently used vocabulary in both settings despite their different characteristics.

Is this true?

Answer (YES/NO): NO